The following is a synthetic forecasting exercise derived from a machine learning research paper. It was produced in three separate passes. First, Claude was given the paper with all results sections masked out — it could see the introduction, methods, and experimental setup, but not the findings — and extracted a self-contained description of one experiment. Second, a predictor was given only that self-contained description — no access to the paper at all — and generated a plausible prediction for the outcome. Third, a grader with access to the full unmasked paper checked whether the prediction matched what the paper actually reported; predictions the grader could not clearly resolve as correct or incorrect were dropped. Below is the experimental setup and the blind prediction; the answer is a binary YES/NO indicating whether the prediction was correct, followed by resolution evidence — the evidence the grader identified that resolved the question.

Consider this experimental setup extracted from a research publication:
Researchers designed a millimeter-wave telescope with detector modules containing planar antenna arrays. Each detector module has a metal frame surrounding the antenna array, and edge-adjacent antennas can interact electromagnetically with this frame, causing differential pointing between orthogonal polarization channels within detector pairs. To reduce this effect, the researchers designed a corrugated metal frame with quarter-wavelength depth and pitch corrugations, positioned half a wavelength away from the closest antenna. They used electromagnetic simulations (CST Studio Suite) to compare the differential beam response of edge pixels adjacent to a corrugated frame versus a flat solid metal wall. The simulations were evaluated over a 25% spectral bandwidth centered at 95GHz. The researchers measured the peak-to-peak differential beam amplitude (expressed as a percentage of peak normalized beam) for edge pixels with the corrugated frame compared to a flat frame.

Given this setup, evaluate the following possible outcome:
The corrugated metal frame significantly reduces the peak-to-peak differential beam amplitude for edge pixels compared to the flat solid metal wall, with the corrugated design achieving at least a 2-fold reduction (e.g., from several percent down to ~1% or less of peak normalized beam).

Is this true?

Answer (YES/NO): NO